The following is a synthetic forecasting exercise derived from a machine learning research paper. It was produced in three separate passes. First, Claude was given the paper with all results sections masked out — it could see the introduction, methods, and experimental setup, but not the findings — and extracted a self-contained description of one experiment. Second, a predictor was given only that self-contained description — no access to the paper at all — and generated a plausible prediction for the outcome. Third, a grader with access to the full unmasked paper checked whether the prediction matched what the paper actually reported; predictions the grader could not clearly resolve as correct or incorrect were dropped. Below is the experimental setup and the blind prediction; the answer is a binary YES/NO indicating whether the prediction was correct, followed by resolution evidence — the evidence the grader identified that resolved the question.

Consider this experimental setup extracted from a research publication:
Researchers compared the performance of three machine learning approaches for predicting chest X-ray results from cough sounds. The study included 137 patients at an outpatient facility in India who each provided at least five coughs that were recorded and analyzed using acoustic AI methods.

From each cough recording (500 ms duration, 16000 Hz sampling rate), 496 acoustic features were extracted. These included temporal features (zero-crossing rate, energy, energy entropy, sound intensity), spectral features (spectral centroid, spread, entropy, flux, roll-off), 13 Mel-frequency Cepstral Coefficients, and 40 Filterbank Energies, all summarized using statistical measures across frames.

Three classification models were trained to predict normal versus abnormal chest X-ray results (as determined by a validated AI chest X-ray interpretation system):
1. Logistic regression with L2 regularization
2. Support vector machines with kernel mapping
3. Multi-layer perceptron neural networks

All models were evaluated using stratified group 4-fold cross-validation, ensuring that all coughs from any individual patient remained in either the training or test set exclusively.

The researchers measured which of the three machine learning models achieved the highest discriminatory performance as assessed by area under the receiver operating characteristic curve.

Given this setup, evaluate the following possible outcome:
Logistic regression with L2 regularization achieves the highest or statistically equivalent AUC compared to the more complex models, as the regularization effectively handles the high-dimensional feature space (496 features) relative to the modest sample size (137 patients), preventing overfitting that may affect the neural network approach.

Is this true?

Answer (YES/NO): YES